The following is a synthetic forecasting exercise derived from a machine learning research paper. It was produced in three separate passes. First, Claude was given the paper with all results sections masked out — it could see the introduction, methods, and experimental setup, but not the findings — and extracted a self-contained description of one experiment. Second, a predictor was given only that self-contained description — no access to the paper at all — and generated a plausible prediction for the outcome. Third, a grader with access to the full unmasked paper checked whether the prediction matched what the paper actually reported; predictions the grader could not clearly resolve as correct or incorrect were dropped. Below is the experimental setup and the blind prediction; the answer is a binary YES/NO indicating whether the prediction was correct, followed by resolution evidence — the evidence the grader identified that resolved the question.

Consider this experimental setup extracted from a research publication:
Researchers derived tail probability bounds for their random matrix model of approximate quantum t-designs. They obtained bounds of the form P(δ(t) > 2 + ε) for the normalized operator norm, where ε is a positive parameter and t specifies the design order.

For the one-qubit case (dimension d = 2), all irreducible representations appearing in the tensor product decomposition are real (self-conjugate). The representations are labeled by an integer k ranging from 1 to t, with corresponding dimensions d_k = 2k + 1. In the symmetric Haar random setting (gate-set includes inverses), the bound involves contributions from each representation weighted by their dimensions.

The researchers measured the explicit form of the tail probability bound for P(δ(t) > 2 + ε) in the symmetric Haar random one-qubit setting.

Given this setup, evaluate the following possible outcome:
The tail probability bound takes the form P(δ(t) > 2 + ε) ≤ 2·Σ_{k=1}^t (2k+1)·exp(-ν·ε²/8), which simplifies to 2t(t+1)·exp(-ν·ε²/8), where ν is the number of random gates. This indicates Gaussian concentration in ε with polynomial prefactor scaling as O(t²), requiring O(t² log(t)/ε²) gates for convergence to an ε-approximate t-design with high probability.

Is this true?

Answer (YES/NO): NO